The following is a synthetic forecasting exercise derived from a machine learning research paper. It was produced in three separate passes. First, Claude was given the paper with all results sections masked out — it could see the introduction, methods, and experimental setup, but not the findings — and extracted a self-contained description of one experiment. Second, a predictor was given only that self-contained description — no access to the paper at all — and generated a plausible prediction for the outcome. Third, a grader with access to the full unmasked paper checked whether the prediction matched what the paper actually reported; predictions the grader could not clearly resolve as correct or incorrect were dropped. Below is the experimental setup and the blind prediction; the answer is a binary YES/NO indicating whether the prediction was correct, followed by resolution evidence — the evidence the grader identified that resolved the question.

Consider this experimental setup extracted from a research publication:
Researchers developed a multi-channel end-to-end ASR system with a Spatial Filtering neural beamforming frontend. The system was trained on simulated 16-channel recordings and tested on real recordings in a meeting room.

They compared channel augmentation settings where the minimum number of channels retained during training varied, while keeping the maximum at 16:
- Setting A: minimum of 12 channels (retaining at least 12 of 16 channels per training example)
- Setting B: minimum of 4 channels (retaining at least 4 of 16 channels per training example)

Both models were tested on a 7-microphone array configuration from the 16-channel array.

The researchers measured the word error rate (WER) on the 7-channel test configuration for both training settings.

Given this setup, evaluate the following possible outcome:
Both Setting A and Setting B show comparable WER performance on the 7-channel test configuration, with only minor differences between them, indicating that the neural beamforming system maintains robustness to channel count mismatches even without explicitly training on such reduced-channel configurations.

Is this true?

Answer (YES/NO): NO